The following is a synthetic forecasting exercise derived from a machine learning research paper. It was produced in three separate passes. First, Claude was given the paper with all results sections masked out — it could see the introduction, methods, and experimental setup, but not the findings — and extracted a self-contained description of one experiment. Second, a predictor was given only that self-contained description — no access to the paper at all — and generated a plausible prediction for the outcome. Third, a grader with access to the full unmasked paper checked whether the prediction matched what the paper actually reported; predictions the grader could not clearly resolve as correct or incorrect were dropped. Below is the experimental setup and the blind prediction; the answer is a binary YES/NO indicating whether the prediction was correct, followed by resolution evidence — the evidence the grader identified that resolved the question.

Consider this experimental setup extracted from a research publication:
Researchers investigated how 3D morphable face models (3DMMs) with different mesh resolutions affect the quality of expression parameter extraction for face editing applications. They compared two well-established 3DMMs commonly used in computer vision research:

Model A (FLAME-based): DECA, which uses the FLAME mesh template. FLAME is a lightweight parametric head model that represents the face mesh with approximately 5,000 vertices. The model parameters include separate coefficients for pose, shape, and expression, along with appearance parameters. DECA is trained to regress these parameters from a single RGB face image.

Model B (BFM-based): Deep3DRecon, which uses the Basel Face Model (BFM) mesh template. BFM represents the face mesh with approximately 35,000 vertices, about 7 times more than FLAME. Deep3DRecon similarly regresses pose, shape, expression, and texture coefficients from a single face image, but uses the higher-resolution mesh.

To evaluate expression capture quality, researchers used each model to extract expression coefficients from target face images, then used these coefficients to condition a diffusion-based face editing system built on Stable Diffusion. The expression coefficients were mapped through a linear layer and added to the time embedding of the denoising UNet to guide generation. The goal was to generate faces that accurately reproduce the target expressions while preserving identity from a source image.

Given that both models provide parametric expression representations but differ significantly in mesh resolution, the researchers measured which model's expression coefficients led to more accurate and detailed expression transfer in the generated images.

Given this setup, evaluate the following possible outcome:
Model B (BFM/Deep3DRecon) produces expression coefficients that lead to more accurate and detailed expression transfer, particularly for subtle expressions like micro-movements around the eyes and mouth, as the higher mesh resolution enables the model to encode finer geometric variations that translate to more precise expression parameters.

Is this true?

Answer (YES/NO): YES